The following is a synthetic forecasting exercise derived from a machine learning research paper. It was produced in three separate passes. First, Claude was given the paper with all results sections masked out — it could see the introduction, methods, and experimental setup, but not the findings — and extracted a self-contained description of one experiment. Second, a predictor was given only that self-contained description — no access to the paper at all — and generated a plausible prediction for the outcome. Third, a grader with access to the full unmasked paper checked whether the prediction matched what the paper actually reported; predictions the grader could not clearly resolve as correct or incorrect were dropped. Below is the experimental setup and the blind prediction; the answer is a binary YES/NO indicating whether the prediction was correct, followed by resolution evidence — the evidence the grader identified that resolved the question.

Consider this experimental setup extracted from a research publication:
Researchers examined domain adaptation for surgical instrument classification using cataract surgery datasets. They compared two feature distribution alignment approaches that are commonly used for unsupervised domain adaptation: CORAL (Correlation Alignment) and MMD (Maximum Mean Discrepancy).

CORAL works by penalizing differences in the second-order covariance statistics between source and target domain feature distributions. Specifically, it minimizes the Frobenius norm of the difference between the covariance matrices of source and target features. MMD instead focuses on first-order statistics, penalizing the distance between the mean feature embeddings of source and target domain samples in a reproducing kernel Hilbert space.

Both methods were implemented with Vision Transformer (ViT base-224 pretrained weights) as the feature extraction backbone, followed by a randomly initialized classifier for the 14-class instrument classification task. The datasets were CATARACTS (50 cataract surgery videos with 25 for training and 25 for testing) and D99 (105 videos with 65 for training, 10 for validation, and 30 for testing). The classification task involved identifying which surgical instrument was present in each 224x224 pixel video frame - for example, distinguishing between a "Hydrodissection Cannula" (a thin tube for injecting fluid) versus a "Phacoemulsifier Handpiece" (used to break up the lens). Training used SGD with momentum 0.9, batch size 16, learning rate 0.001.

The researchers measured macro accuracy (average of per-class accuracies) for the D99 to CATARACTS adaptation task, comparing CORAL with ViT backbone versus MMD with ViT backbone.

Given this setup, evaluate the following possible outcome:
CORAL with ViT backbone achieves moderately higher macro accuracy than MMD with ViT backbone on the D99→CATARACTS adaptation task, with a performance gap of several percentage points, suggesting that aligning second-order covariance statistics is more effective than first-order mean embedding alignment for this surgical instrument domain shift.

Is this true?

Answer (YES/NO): NO